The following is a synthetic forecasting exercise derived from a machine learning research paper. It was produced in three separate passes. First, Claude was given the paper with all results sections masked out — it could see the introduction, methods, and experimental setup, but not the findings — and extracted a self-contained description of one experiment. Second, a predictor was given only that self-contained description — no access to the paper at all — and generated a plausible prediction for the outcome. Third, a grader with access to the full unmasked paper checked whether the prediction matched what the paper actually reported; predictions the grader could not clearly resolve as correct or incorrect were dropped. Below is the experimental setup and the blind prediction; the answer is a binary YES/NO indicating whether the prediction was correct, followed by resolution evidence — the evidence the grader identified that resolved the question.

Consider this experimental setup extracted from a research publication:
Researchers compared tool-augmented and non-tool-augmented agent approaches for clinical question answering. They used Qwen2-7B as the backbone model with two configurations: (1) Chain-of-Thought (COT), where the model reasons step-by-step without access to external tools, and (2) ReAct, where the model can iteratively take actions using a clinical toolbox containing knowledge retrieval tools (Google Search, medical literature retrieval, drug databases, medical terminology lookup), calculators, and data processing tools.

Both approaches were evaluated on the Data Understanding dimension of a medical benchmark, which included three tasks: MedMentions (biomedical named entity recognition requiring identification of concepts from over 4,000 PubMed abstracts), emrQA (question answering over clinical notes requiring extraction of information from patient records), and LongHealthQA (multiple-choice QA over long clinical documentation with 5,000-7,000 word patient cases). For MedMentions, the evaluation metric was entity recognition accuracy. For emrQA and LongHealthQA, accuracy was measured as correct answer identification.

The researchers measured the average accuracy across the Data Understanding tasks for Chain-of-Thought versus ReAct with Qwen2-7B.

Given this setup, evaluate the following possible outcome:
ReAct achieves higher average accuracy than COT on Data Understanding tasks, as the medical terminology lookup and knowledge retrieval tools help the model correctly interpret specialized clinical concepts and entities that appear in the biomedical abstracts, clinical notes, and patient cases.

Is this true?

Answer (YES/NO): NO